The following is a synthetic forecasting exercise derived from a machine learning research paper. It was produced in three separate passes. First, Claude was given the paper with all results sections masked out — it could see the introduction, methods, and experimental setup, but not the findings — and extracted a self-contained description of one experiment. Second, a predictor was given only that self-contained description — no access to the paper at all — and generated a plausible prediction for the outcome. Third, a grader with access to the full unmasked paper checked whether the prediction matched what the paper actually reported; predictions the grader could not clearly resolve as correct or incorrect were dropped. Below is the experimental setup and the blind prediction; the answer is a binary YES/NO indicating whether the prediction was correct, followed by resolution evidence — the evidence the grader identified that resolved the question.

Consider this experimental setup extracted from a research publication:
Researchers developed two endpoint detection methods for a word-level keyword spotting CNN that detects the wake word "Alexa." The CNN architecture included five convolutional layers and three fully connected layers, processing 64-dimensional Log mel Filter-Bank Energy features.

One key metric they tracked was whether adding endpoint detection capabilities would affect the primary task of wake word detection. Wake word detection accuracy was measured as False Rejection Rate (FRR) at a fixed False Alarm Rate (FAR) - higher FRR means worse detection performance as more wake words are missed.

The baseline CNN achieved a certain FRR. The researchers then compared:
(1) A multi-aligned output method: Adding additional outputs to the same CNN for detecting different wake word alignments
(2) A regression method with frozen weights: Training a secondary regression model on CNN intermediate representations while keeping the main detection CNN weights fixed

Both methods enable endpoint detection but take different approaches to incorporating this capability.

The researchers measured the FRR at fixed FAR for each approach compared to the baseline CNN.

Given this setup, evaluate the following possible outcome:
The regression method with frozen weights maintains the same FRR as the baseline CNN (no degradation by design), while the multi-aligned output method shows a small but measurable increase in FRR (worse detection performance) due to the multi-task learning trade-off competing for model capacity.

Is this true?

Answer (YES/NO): NO